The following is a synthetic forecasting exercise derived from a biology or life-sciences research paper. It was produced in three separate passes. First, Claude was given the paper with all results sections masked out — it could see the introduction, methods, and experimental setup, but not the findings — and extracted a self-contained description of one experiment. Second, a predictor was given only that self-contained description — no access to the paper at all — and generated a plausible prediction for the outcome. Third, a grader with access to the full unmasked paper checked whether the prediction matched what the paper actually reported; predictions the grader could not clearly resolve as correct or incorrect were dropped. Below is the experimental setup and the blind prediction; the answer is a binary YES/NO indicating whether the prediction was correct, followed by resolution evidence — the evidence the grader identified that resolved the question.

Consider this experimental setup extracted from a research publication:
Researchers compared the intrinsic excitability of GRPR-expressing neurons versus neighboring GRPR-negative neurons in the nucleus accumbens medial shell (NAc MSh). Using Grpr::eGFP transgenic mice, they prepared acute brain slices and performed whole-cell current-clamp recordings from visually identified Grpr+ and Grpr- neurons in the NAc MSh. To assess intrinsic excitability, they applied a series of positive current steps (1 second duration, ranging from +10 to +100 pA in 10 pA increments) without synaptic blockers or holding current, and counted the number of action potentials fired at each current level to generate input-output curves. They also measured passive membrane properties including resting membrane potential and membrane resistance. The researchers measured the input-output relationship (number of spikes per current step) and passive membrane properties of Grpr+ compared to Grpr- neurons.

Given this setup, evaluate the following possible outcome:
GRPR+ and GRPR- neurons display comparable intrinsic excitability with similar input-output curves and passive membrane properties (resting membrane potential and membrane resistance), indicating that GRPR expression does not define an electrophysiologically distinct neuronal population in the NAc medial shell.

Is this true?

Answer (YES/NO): NO